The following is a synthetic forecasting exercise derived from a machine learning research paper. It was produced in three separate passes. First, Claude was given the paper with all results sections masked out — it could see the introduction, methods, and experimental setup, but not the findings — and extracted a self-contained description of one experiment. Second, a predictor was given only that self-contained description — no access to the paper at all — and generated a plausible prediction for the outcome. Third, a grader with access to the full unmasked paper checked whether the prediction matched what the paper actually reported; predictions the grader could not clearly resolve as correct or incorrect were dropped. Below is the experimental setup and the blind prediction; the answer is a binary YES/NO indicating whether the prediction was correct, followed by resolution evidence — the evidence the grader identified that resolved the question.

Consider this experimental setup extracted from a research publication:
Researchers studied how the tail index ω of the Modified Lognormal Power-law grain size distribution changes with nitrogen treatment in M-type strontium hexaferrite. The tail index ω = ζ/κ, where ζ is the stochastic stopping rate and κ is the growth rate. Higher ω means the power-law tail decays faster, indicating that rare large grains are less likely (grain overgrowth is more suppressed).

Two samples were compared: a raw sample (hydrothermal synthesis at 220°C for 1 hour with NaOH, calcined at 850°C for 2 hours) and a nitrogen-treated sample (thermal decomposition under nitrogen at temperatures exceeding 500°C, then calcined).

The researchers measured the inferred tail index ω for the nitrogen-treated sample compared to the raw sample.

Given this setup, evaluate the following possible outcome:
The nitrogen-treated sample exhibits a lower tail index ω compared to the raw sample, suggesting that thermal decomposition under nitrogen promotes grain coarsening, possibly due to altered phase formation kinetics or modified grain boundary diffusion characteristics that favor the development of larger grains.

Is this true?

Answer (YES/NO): NO